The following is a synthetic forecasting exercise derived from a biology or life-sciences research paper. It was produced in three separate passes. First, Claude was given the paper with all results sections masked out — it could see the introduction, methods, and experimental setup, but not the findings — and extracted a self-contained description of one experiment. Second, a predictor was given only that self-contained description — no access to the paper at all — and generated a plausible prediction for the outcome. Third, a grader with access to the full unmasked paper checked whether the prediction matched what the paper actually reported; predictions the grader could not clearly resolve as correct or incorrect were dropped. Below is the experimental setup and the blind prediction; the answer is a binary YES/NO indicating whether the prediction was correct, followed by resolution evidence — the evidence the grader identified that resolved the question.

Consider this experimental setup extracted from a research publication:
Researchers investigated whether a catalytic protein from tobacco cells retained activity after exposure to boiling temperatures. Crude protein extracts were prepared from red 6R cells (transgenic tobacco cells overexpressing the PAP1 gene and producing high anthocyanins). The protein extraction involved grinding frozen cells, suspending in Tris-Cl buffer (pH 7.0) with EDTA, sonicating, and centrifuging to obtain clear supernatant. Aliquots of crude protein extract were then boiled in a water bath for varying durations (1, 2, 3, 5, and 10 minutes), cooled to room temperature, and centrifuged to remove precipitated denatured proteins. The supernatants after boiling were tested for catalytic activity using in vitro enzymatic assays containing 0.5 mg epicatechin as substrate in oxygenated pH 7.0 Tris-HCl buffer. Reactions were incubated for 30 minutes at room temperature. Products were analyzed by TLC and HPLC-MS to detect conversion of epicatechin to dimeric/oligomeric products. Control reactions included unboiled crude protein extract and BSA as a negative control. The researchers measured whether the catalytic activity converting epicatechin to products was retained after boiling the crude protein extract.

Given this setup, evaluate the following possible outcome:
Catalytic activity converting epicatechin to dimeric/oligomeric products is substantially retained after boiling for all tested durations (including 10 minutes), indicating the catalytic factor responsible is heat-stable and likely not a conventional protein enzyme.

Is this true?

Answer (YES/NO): NO